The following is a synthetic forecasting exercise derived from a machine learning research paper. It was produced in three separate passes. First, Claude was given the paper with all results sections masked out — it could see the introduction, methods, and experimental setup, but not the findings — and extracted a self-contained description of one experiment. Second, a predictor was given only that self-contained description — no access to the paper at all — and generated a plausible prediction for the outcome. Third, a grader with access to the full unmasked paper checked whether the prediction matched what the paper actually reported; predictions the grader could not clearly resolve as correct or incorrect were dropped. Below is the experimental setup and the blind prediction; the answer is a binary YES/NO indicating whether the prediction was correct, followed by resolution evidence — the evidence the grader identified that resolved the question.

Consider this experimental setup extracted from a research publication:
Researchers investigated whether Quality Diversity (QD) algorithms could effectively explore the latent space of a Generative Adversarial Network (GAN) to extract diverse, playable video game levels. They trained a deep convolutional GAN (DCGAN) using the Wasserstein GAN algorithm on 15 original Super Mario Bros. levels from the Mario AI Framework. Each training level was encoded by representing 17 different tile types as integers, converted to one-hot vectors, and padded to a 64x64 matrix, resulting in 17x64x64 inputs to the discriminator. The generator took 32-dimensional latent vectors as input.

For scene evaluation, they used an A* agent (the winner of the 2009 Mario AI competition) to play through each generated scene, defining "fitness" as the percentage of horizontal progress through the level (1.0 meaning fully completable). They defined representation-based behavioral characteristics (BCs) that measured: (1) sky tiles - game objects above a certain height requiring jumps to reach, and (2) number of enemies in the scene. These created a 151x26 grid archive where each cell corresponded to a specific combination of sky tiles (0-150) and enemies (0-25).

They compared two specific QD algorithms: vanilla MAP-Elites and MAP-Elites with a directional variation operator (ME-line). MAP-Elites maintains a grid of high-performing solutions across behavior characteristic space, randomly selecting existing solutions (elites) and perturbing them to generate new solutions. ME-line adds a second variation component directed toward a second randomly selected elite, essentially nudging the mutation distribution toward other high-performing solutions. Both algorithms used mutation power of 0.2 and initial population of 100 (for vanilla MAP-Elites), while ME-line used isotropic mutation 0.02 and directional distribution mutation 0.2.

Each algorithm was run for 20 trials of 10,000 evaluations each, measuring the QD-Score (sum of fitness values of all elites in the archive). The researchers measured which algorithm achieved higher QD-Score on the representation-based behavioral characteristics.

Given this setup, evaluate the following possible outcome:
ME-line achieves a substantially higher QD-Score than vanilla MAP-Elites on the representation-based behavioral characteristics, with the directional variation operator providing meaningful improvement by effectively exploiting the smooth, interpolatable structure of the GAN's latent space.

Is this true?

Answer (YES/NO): NO